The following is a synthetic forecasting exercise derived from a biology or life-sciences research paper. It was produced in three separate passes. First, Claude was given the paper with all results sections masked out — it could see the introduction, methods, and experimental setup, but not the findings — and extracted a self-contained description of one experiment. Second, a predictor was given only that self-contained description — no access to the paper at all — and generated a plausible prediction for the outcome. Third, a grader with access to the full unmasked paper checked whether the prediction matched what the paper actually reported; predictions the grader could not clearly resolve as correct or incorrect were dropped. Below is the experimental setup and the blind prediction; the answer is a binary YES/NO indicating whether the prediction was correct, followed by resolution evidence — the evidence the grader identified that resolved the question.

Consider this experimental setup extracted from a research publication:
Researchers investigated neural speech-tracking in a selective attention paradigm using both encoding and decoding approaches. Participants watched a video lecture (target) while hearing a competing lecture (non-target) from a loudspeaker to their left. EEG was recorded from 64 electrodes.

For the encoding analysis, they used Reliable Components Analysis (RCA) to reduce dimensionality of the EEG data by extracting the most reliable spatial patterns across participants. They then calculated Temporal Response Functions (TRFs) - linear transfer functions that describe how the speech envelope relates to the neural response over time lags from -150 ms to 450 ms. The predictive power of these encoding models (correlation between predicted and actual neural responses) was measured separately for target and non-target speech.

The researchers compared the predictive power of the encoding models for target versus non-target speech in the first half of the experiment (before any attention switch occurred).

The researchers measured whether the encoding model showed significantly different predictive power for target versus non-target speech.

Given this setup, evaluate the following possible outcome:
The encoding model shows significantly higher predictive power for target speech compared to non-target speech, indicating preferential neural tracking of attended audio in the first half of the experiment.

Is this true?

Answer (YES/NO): YES